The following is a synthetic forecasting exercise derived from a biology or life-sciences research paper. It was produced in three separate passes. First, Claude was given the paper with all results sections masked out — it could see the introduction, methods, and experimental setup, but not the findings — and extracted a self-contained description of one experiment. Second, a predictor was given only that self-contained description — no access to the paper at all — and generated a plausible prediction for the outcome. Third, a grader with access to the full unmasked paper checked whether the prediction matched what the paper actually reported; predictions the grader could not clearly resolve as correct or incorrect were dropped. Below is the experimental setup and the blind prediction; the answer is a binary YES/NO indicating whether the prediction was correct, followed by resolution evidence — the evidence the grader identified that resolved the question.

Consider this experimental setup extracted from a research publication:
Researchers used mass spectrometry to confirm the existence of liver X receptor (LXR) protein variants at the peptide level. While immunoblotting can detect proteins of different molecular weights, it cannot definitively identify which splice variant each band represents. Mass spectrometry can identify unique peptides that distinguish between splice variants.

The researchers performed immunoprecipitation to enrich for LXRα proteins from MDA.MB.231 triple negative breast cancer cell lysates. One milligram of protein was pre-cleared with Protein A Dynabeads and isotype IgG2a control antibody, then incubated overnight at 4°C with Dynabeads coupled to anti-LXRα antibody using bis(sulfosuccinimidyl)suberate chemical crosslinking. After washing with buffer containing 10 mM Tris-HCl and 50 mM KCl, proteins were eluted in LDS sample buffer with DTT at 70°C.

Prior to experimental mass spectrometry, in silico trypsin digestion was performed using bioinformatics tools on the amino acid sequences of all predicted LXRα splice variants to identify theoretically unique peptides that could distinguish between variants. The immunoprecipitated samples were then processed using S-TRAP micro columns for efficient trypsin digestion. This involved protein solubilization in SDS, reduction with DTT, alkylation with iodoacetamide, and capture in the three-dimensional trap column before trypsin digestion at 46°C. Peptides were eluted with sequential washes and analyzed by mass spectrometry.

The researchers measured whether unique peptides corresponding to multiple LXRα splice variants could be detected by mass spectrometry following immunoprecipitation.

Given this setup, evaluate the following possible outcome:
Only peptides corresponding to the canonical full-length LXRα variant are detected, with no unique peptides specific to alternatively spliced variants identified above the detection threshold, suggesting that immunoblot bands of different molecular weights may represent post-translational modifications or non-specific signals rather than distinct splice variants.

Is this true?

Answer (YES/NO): NO